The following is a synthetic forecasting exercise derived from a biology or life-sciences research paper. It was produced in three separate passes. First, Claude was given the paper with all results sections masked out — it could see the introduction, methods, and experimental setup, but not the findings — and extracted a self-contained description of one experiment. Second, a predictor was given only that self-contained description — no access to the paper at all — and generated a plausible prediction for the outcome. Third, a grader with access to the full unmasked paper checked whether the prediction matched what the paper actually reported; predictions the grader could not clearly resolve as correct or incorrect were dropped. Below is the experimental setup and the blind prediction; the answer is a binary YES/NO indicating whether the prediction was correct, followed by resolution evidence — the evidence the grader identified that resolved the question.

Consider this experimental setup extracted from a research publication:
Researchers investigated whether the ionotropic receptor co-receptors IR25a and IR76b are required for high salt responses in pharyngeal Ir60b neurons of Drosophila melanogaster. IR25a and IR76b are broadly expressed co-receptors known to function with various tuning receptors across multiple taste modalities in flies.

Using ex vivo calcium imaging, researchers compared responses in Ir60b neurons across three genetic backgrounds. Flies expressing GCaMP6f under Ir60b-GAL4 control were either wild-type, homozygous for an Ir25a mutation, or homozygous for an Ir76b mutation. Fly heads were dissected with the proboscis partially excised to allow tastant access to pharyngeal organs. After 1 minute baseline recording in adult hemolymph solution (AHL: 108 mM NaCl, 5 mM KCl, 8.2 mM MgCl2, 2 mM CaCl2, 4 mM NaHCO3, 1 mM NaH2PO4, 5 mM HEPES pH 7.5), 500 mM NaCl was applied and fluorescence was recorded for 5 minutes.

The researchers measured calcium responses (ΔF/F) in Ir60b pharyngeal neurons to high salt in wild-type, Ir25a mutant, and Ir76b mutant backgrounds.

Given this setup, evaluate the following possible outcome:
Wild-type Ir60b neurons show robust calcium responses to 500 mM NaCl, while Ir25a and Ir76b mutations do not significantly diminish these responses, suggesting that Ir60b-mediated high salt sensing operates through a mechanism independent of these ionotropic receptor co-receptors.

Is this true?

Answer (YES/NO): NO